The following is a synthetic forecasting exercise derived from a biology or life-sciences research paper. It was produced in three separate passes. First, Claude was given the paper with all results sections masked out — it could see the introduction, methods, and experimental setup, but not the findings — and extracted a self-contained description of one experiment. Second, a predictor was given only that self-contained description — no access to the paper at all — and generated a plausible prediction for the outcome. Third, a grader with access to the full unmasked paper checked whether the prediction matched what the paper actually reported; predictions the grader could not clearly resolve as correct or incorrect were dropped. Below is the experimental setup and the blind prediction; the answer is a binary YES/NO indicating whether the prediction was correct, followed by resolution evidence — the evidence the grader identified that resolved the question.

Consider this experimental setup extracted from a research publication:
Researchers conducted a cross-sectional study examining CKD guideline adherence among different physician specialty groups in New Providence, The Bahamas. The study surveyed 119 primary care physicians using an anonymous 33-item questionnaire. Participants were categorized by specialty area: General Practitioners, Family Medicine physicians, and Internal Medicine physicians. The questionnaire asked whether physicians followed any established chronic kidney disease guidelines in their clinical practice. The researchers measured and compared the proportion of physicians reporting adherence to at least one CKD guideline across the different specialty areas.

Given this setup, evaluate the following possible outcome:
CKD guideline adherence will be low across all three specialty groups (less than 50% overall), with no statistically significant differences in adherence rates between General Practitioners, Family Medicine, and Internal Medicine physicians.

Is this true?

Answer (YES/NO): NO